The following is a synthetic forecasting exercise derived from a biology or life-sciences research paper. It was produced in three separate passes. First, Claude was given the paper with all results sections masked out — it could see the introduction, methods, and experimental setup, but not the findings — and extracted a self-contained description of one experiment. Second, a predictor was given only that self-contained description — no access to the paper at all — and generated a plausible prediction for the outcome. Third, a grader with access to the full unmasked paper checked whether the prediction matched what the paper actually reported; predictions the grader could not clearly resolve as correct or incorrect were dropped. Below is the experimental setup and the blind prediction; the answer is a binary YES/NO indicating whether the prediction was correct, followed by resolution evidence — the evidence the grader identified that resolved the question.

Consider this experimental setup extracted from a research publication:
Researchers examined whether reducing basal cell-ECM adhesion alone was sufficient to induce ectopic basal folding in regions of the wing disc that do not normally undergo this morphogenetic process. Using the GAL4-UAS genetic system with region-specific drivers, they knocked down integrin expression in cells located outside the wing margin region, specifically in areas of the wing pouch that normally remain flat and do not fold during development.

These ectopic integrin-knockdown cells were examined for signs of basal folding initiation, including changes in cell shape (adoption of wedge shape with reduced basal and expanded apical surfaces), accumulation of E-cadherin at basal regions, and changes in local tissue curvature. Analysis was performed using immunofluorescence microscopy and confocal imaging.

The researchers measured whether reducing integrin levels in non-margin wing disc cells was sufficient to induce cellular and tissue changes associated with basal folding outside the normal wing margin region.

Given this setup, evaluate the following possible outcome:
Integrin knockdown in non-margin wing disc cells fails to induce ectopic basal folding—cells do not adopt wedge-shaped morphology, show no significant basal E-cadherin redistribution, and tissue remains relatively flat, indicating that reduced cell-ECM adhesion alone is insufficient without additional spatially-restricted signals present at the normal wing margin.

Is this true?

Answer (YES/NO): NO